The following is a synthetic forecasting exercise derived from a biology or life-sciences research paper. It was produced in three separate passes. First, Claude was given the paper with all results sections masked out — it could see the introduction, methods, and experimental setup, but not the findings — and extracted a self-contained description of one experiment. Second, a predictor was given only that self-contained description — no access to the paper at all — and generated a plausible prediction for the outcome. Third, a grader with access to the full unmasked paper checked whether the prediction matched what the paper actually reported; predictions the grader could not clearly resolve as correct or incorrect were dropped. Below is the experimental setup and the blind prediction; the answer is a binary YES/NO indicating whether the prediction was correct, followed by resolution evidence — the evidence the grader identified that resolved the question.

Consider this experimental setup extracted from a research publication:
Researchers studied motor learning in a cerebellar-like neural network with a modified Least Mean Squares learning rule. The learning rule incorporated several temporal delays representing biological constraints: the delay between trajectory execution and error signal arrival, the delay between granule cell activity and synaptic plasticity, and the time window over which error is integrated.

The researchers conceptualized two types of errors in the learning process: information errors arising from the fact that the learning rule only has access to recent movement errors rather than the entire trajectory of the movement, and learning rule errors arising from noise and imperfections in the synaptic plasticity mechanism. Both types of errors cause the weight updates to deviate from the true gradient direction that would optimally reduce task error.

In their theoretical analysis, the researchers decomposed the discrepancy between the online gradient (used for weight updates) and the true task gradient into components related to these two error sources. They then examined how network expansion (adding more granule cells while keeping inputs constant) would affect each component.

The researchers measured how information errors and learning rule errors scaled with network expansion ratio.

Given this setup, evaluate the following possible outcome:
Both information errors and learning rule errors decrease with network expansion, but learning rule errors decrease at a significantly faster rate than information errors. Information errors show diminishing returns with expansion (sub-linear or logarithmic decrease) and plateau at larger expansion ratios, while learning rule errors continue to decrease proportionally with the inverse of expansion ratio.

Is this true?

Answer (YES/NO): NO